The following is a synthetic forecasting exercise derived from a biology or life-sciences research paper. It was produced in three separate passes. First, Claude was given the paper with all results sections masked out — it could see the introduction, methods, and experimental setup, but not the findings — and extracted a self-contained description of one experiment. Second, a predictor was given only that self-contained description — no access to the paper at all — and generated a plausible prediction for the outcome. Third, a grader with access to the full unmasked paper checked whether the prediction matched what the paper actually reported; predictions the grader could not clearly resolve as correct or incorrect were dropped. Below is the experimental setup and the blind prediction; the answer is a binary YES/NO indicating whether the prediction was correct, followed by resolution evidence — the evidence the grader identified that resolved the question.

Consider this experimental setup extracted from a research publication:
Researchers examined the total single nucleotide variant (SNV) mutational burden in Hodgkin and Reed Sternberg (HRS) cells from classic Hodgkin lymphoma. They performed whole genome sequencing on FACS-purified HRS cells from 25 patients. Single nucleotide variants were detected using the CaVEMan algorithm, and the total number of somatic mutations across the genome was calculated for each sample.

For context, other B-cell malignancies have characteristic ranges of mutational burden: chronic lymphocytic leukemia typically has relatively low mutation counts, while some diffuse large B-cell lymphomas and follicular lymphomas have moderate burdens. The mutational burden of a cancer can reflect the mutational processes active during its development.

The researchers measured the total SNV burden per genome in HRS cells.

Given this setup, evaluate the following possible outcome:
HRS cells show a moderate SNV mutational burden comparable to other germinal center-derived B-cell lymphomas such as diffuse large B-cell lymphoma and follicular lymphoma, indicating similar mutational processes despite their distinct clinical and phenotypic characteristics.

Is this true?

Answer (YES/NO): YES